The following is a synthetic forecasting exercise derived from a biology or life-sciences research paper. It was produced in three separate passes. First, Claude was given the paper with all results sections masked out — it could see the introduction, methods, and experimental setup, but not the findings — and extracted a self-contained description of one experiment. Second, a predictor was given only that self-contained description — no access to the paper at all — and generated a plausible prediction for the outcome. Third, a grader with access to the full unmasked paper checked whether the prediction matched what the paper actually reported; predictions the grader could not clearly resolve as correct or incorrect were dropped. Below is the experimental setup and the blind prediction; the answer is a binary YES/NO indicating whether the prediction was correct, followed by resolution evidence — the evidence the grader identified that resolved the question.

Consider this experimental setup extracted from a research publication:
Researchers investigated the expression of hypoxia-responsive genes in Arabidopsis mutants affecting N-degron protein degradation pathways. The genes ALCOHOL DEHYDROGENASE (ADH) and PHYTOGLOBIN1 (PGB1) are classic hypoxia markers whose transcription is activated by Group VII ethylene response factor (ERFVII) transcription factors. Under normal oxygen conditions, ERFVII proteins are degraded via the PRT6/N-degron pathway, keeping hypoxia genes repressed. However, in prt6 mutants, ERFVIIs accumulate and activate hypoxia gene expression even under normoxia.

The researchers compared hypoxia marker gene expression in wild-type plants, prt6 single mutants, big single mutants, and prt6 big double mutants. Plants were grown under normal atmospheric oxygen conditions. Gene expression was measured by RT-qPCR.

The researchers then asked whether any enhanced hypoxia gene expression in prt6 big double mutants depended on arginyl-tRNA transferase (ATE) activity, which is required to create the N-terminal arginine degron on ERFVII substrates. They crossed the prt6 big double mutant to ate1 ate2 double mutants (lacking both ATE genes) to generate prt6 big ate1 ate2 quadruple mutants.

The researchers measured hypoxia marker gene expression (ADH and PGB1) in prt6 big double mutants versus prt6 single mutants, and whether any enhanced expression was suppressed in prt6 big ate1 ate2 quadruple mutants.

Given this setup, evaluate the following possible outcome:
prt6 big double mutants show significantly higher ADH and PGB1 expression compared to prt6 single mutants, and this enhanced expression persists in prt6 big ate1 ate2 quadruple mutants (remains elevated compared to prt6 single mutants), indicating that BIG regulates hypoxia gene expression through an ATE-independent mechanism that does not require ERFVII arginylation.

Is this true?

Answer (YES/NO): NO